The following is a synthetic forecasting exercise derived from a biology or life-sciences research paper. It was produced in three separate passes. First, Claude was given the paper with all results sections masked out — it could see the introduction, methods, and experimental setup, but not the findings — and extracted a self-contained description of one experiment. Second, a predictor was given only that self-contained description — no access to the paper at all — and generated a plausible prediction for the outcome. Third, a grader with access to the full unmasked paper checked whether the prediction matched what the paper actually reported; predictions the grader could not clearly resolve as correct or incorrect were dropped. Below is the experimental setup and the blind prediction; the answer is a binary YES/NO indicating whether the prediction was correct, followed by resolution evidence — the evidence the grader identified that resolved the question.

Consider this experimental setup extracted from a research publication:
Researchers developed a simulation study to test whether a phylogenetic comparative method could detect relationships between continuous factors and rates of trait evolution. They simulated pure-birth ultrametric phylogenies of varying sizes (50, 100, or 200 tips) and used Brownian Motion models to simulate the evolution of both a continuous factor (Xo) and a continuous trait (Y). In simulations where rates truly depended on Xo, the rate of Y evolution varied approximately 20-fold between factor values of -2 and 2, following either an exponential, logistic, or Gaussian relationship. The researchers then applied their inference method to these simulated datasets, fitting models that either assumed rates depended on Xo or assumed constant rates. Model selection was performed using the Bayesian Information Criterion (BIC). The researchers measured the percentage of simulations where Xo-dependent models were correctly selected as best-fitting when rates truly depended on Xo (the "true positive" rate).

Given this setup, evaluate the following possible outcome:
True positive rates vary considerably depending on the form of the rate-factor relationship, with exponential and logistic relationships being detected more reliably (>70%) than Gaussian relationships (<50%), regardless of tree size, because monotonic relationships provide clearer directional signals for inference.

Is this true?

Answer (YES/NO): NO